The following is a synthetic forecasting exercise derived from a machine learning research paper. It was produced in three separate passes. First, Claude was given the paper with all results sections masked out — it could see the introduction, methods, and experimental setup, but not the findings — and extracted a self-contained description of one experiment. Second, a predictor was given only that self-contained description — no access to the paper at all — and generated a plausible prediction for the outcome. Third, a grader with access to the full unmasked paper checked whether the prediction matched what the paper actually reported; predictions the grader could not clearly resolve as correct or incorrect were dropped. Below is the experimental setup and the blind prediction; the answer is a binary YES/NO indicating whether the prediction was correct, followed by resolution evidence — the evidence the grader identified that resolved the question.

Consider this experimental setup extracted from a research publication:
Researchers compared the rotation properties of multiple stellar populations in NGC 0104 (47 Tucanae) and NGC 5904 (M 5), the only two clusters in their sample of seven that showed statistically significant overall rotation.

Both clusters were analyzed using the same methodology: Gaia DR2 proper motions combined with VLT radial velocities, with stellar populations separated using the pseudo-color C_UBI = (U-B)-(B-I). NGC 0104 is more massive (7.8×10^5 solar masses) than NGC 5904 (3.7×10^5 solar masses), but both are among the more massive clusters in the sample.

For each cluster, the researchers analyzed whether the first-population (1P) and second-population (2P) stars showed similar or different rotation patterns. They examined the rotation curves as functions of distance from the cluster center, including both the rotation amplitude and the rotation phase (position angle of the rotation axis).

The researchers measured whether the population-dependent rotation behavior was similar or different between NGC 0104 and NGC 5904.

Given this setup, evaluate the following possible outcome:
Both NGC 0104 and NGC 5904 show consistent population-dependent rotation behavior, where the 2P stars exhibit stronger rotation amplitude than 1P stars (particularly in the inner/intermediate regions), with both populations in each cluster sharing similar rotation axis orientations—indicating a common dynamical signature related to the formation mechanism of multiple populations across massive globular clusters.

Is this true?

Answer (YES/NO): NO